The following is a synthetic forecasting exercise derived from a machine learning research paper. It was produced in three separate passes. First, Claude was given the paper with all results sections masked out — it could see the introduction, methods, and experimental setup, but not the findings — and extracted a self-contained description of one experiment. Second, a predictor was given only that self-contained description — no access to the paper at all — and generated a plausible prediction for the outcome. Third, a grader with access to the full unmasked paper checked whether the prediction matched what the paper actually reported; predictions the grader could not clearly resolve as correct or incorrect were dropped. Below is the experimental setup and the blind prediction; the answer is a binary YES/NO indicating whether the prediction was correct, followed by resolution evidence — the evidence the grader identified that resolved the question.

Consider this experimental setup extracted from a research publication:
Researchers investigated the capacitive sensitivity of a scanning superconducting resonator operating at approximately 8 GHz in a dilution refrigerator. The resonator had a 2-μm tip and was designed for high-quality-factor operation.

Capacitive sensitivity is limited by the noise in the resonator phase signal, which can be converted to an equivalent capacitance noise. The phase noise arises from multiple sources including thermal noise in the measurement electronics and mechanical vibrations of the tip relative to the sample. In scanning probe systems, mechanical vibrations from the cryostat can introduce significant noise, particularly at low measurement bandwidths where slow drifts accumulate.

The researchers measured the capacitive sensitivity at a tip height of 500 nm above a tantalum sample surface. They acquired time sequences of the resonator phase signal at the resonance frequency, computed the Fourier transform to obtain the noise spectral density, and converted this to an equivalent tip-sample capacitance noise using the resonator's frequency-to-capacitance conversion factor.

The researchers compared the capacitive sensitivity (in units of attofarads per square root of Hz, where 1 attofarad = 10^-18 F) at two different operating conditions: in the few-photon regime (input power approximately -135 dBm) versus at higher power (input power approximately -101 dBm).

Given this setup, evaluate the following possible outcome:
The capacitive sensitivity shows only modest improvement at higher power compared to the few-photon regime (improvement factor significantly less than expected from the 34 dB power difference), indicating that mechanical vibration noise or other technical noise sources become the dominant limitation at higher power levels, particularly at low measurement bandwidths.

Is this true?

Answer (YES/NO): YES